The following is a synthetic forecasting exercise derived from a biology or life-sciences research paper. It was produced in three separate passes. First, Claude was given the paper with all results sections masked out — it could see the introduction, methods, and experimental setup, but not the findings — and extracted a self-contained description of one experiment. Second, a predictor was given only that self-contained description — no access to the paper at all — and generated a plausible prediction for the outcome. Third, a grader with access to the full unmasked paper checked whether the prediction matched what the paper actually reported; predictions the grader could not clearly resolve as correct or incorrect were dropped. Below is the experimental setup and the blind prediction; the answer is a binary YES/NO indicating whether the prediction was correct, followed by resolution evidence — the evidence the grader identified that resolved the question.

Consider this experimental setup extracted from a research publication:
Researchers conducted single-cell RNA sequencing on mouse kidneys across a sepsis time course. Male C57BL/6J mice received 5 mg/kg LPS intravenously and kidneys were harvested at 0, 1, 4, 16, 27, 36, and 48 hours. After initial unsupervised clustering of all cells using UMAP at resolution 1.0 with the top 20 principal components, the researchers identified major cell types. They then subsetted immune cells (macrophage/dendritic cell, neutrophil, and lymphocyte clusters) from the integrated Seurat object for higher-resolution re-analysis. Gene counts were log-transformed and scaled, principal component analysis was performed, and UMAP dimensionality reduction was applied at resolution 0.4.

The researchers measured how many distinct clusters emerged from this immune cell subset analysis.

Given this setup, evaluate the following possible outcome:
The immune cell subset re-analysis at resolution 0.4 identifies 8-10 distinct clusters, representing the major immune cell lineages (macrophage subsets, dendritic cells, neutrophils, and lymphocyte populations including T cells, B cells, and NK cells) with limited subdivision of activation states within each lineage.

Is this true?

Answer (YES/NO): NO